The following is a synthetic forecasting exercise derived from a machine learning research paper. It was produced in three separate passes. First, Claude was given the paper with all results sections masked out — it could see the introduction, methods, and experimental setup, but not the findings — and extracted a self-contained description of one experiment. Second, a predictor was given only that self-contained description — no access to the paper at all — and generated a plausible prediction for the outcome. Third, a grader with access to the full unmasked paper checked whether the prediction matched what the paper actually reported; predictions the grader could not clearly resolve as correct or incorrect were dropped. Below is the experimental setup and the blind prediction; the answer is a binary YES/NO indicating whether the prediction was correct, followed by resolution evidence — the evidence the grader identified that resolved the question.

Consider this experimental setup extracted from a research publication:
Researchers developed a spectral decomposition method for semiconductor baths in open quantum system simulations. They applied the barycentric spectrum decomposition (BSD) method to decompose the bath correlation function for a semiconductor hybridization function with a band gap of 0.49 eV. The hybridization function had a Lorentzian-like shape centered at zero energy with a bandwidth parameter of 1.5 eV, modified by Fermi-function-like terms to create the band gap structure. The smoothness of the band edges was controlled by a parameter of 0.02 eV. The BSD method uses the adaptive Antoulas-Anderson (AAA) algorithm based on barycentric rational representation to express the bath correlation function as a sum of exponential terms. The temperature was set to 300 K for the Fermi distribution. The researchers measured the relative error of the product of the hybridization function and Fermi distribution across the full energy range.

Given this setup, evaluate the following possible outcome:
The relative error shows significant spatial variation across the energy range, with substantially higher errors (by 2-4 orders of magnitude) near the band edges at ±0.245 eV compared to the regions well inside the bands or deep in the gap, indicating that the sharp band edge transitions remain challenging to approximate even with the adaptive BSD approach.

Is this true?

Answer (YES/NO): NO